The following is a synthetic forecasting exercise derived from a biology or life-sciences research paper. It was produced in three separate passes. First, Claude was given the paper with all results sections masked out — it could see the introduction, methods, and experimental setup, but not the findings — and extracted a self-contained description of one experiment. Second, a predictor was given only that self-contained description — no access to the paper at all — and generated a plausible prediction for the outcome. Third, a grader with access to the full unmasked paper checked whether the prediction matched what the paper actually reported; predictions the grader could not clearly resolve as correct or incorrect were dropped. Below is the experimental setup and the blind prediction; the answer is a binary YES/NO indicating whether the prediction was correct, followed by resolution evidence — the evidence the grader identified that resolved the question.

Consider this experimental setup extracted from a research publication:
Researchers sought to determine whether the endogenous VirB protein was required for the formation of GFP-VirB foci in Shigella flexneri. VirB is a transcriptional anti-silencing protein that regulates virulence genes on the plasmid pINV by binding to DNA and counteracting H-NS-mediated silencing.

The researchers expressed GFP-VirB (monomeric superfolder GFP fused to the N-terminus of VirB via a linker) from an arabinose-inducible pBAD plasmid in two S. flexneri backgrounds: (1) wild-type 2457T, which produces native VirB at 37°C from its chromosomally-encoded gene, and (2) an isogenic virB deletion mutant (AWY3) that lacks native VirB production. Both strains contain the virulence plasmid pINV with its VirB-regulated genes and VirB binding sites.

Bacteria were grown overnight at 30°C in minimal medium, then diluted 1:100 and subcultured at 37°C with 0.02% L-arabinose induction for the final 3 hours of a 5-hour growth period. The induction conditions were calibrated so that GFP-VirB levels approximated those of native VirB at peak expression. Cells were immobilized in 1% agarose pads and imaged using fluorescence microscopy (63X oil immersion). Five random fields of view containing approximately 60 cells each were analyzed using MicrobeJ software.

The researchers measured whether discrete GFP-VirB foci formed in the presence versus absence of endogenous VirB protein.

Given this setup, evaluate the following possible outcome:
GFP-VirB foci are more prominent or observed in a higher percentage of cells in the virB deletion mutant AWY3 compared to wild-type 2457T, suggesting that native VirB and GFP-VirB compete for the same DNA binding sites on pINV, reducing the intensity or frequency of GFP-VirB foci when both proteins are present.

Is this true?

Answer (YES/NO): NO